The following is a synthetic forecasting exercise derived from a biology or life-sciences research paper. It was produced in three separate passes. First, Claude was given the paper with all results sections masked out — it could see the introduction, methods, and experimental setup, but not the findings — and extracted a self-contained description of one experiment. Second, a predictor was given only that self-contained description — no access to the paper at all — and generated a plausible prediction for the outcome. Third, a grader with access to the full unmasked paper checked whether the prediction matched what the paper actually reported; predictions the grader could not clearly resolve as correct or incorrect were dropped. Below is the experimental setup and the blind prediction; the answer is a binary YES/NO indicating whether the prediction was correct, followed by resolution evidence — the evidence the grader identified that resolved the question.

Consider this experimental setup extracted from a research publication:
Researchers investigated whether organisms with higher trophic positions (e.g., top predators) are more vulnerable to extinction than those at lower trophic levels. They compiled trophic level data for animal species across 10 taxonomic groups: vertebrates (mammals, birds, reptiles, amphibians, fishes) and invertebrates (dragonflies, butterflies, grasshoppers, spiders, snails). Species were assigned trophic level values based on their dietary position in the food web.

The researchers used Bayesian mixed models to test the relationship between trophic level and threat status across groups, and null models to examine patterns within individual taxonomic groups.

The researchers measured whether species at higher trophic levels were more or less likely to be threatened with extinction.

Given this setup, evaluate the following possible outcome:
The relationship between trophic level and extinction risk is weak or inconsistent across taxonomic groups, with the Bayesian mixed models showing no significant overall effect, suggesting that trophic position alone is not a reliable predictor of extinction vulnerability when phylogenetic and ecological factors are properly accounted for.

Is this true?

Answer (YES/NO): YES